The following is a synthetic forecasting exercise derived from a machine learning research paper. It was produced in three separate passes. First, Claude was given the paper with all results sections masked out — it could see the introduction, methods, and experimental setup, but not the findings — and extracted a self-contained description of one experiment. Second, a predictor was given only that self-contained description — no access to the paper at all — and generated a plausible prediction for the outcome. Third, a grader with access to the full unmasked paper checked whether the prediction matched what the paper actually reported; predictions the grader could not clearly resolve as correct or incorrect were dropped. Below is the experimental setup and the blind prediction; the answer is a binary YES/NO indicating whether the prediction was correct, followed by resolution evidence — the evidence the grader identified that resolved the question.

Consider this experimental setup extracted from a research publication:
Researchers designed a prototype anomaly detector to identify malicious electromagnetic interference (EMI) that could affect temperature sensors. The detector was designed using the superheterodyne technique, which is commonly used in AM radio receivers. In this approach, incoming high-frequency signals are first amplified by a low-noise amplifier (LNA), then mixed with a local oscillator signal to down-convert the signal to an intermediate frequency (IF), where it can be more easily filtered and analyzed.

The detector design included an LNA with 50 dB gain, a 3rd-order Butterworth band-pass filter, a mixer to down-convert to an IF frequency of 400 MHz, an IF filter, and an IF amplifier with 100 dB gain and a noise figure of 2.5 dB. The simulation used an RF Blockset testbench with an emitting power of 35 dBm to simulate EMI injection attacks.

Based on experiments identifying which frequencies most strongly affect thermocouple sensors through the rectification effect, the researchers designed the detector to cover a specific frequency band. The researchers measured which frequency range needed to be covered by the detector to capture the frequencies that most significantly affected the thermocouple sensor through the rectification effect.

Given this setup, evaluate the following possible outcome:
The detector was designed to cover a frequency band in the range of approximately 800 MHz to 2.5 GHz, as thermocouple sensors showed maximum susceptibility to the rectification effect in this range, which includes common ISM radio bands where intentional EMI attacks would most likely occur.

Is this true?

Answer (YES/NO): NO